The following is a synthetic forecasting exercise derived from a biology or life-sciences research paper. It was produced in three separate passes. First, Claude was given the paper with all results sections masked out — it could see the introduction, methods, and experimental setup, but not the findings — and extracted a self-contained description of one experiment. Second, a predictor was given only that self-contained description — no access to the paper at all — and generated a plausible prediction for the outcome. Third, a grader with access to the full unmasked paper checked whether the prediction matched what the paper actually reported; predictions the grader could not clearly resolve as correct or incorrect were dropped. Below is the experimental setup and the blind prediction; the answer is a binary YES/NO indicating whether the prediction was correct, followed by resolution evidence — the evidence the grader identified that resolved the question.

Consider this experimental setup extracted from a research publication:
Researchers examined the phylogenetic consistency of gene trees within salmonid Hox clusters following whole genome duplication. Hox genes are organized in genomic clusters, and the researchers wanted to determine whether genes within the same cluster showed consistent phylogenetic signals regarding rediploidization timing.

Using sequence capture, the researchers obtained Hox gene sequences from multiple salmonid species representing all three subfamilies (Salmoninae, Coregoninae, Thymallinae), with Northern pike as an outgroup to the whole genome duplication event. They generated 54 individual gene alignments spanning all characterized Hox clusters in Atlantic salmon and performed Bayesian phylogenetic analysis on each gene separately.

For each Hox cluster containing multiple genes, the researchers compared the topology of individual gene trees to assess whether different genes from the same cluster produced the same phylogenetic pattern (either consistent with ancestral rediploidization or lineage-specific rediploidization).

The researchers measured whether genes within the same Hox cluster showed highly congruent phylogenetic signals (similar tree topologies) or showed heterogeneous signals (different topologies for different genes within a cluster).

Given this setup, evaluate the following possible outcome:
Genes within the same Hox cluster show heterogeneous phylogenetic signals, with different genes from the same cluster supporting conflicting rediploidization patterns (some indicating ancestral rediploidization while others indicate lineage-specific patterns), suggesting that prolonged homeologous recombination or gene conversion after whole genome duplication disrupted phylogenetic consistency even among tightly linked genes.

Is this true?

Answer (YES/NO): NO